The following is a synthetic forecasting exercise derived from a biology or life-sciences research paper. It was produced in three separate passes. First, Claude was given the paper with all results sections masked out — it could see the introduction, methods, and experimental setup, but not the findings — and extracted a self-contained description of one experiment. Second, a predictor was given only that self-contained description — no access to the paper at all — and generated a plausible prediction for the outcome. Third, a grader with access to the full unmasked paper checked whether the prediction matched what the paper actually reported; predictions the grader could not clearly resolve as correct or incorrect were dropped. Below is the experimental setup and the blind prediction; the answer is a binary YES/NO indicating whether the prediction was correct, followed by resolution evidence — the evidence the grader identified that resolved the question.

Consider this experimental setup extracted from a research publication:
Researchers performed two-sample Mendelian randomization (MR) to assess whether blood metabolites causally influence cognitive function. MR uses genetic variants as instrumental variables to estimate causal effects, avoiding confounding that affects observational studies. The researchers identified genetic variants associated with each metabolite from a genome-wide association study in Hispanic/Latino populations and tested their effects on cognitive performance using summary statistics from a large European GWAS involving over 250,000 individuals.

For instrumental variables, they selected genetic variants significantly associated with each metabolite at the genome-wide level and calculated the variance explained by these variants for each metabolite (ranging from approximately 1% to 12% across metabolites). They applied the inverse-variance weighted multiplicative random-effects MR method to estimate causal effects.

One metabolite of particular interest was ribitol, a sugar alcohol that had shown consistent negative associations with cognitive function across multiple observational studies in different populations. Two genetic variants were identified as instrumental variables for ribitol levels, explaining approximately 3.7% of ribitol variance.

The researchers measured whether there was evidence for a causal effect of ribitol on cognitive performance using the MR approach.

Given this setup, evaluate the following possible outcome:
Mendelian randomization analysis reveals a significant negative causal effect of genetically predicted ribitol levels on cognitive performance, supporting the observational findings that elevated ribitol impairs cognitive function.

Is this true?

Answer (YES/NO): NO